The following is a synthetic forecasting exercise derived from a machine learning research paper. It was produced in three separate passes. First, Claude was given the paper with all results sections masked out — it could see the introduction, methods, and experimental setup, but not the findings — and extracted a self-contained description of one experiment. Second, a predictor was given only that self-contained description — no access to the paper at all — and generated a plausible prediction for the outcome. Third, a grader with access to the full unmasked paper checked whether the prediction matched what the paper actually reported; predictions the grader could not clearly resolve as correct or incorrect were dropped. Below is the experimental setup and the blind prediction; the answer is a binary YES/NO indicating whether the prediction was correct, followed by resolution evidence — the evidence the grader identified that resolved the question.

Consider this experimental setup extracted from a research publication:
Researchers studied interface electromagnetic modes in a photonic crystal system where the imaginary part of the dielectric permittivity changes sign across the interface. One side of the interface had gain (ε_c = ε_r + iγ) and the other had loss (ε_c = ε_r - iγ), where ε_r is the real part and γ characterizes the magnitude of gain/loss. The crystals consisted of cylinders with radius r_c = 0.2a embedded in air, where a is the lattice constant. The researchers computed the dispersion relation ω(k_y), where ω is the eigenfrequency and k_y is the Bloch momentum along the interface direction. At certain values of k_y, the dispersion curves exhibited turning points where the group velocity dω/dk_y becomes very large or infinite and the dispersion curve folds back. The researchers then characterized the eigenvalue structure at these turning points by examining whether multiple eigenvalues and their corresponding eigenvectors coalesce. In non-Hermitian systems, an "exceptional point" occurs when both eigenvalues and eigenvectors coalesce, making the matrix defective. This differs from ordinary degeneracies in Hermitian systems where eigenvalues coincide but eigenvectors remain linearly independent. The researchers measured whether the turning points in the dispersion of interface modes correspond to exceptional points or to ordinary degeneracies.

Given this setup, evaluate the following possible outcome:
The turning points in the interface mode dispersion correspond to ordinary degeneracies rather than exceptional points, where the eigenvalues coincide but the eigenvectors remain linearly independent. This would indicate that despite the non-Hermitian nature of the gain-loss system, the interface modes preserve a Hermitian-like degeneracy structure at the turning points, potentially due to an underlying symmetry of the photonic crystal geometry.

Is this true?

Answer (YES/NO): NO